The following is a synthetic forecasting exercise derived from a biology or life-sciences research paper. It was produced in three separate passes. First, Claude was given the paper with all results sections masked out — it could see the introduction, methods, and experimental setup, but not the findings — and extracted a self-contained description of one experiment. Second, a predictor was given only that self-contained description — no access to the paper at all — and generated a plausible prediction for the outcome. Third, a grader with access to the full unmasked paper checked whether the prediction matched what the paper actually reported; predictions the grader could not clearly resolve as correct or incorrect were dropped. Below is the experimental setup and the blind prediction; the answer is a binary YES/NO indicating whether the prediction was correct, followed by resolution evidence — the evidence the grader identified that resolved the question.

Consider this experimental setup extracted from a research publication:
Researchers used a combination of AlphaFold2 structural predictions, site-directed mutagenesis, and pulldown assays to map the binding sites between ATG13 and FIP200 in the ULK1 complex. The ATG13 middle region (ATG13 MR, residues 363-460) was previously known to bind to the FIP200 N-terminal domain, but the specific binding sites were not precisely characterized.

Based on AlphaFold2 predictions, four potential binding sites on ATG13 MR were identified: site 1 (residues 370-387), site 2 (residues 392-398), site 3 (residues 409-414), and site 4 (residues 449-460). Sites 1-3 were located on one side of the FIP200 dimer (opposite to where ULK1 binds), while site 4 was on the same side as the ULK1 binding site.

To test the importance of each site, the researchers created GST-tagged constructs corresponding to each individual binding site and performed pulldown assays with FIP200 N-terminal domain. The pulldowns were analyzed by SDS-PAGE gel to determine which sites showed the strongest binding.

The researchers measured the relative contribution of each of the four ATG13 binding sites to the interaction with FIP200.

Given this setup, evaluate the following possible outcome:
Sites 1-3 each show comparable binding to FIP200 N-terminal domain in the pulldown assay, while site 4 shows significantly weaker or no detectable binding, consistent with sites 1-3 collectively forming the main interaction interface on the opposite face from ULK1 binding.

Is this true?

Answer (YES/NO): NO